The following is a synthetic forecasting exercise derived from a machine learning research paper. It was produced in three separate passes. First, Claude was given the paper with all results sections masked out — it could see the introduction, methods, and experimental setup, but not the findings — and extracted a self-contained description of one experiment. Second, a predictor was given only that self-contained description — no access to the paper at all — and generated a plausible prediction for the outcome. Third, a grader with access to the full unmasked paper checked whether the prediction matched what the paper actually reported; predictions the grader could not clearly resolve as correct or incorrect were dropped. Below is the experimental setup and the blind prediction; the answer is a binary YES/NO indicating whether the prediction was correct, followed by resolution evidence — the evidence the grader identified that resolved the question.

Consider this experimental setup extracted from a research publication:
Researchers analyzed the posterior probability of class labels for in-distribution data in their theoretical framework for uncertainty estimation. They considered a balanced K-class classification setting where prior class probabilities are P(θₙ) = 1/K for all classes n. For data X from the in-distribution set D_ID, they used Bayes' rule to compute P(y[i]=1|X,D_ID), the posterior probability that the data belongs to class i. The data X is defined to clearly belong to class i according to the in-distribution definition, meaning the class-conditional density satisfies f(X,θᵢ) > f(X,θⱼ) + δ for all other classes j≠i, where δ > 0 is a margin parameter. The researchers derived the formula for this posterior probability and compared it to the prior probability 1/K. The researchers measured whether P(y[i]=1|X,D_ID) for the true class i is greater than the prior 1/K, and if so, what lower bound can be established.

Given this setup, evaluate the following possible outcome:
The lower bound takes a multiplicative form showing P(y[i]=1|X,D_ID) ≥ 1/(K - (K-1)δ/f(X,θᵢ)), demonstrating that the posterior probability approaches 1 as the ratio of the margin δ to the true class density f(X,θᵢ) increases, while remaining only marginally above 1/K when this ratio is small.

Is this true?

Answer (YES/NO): NO